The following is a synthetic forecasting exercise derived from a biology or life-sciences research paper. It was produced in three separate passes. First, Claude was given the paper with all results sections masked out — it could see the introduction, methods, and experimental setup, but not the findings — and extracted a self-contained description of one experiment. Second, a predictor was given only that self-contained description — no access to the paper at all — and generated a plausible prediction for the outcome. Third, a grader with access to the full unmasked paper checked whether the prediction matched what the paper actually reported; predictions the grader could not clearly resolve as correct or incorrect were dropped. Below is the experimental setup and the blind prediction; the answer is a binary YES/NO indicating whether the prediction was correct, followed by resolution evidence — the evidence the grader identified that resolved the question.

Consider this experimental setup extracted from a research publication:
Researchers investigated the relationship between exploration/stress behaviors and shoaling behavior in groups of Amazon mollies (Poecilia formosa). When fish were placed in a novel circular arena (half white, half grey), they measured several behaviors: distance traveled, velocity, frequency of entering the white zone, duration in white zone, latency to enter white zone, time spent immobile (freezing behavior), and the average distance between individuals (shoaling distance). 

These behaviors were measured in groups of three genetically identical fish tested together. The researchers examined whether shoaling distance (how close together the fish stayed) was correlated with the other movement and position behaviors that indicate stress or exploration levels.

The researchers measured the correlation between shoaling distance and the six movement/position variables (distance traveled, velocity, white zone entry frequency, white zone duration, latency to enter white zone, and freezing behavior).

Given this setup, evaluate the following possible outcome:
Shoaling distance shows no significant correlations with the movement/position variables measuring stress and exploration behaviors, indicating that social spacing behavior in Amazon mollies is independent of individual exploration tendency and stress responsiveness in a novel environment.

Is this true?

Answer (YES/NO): YES